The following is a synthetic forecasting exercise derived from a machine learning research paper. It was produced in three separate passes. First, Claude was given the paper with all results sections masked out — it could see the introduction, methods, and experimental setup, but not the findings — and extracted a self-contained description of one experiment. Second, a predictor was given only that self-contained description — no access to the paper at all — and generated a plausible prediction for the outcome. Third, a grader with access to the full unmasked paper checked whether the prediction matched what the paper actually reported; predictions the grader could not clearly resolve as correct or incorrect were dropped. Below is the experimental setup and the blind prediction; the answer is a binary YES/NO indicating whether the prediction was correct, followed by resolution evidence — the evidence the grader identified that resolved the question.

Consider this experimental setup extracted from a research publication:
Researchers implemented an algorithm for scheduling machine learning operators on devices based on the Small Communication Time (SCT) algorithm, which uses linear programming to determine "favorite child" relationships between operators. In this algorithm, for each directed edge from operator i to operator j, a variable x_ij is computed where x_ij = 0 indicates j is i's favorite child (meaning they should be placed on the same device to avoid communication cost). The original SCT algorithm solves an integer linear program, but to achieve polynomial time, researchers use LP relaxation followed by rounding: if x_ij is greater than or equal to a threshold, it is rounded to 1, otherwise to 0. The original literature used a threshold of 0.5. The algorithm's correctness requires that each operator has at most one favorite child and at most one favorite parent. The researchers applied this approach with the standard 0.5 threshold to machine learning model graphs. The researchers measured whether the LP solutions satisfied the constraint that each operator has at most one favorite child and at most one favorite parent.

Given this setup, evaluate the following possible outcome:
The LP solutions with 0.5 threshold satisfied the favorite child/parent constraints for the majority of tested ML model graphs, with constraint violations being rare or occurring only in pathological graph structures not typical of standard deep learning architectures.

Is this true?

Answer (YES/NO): NO